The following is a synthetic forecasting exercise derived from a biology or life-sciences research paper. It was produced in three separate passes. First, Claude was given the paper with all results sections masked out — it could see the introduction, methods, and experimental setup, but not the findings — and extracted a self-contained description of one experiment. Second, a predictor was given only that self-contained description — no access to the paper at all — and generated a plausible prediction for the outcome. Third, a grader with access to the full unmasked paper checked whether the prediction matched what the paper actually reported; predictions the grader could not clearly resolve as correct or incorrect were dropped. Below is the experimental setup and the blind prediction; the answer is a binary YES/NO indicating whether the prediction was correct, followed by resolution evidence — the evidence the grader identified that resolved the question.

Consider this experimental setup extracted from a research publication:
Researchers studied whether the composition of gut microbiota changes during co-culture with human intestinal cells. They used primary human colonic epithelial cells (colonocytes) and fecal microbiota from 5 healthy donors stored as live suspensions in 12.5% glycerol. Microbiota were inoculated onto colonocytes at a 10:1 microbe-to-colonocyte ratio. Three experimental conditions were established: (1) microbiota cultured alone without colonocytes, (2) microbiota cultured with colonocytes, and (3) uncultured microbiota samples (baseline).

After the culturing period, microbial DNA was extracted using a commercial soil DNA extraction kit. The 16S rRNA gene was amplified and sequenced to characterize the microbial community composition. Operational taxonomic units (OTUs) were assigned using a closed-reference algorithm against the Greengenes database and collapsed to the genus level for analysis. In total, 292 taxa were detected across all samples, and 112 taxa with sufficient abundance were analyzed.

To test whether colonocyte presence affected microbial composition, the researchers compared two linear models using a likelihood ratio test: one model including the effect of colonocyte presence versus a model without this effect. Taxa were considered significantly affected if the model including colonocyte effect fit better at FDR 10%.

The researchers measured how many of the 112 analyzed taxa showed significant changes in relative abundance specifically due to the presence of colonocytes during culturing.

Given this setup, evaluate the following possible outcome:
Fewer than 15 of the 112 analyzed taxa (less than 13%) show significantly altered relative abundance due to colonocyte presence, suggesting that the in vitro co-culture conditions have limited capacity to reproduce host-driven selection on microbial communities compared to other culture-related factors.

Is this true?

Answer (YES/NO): YES